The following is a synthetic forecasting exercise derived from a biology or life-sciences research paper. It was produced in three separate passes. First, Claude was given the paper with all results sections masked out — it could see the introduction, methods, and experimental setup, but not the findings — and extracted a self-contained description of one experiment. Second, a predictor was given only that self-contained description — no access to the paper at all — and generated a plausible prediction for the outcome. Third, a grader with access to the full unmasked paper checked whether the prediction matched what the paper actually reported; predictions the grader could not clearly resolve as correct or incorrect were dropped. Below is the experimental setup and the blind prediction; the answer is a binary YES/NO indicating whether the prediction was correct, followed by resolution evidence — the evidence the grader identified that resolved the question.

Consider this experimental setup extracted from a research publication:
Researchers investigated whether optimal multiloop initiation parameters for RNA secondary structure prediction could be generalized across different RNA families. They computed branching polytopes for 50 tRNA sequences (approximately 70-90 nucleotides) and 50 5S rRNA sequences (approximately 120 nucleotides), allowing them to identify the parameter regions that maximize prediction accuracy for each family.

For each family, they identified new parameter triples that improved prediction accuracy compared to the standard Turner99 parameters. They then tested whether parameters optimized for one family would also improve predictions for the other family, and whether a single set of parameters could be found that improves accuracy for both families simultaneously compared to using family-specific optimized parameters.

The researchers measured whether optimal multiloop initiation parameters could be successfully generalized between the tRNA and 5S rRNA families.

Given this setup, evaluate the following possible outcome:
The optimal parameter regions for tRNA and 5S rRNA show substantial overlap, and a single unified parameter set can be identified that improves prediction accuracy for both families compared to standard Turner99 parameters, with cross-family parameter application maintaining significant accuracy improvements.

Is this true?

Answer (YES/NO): NO